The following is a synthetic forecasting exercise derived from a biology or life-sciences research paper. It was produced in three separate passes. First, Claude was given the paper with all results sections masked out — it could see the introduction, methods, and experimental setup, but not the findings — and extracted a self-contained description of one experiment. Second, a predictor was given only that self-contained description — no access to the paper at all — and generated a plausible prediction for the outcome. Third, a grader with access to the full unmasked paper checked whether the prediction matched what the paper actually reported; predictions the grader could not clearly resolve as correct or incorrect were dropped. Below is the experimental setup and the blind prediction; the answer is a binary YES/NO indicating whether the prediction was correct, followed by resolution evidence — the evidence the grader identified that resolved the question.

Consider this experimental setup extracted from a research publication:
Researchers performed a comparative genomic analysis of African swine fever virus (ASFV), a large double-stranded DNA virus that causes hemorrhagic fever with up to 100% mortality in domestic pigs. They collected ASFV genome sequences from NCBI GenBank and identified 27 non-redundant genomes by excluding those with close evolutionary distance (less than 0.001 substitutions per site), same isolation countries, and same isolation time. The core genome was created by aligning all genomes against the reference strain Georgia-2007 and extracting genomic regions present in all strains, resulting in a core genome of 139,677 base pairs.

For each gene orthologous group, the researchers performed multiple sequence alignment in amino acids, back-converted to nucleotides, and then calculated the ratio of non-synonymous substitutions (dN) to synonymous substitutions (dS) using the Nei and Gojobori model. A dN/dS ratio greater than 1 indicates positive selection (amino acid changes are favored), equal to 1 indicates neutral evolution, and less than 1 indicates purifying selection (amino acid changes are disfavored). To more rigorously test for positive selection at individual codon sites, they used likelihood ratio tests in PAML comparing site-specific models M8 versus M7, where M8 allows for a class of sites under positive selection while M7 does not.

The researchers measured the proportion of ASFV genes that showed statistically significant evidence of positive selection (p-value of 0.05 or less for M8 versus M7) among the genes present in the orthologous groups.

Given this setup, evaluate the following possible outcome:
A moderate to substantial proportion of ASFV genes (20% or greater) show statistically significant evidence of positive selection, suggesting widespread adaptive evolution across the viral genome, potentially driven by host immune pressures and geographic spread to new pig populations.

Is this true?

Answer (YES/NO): NO